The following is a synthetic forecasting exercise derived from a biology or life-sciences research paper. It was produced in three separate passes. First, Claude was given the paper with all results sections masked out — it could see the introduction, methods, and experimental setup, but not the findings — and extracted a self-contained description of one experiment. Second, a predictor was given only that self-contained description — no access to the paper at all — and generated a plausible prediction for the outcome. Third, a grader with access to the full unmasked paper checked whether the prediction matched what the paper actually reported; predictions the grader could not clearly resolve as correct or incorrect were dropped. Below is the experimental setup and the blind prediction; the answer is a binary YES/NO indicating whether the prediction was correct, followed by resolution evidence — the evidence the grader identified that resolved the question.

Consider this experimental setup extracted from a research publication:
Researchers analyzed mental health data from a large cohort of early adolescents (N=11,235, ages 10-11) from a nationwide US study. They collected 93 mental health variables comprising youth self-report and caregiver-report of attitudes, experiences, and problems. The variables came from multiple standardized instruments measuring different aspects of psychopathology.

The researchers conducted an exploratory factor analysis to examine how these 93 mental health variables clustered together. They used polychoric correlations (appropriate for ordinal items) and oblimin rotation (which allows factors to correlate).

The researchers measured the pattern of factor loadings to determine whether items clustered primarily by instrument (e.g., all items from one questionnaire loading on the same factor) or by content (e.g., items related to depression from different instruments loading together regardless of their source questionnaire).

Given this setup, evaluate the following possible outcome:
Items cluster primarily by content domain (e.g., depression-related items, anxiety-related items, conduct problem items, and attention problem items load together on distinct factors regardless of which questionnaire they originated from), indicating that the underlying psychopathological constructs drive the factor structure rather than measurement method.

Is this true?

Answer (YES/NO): NO